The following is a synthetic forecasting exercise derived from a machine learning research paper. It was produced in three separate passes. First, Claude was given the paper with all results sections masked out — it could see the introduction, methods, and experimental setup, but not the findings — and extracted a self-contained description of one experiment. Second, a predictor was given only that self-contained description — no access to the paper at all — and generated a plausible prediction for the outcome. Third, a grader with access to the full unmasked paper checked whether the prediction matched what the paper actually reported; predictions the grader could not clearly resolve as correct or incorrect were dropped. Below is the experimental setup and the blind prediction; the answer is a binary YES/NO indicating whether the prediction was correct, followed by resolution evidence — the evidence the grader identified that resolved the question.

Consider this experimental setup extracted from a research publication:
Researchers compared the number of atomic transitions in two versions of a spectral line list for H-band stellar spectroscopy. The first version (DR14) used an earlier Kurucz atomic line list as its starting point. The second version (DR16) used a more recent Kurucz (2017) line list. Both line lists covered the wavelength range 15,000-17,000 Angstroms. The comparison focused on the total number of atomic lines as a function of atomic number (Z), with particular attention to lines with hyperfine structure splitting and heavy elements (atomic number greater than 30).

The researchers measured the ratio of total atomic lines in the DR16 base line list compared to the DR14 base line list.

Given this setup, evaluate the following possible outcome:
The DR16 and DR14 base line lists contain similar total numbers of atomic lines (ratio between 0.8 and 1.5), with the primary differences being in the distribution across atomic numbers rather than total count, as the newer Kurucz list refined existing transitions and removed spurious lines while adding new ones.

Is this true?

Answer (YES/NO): NO